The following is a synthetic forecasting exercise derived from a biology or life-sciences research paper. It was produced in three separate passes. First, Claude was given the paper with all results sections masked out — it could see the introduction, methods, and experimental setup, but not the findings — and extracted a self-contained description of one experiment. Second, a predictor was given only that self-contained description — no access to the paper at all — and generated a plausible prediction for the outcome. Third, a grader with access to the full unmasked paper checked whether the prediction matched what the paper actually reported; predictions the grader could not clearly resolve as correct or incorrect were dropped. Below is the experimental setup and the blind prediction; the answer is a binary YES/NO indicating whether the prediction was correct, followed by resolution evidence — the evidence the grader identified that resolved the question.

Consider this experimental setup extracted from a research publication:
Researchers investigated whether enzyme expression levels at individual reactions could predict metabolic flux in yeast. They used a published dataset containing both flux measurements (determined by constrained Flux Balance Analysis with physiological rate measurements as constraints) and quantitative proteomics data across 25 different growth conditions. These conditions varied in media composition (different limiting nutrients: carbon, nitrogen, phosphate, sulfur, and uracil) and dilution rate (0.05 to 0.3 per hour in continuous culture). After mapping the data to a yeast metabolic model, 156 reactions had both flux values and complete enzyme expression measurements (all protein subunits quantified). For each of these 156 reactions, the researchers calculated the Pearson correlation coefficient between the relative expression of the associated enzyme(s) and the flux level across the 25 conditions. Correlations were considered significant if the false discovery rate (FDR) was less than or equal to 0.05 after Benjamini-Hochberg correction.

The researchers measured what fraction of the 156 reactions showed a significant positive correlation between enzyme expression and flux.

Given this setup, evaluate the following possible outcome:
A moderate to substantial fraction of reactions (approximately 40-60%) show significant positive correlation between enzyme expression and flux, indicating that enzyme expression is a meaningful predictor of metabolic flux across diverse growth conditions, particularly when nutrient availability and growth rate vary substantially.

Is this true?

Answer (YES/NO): NO